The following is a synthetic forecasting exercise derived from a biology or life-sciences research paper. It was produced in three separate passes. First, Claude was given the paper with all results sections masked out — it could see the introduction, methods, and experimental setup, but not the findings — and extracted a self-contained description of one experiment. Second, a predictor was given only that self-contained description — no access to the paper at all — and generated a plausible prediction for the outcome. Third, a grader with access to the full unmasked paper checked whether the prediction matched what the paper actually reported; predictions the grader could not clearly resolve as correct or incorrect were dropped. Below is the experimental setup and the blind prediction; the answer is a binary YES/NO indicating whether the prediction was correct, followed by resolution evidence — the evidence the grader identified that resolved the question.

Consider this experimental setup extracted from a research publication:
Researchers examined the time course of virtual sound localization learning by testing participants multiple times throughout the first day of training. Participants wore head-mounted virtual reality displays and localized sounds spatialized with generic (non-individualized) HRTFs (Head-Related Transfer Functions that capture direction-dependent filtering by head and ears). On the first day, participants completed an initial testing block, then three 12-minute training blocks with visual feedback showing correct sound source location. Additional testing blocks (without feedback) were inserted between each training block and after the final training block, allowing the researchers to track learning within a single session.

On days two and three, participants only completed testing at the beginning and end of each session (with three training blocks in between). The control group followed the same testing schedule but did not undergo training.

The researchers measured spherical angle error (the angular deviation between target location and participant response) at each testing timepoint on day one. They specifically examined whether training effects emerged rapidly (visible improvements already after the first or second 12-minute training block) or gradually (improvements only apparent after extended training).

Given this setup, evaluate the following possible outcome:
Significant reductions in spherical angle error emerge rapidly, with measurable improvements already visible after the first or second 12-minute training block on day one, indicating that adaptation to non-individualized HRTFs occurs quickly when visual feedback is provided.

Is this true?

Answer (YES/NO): YES